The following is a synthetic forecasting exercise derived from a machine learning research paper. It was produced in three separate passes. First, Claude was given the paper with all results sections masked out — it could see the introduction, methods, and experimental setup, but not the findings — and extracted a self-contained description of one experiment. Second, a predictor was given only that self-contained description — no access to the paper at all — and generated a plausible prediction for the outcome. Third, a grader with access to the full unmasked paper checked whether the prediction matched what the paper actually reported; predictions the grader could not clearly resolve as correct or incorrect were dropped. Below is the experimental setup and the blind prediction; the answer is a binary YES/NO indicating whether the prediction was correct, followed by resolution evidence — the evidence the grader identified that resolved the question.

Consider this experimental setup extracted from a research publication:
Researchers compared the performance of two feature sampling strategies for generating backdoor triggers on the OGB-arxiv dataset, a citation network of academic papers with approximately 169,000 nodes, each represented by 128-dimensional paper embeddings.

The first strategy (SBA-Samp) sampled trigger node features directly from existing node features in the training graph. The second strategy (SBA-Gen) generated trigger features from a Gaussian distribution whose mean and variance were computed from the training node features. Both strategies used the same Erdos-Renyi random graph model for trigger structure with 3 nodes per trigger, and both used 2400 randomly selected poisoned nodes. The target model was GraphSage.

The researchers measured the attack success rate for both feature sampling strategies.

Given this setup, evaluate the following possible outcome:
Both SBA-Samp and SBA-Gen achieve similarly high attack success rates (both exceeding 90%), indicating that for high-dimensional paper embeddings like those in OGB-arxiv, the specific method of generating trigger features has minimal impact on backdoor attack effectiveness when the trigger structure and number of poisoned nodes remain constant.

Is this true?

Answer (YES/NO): NO